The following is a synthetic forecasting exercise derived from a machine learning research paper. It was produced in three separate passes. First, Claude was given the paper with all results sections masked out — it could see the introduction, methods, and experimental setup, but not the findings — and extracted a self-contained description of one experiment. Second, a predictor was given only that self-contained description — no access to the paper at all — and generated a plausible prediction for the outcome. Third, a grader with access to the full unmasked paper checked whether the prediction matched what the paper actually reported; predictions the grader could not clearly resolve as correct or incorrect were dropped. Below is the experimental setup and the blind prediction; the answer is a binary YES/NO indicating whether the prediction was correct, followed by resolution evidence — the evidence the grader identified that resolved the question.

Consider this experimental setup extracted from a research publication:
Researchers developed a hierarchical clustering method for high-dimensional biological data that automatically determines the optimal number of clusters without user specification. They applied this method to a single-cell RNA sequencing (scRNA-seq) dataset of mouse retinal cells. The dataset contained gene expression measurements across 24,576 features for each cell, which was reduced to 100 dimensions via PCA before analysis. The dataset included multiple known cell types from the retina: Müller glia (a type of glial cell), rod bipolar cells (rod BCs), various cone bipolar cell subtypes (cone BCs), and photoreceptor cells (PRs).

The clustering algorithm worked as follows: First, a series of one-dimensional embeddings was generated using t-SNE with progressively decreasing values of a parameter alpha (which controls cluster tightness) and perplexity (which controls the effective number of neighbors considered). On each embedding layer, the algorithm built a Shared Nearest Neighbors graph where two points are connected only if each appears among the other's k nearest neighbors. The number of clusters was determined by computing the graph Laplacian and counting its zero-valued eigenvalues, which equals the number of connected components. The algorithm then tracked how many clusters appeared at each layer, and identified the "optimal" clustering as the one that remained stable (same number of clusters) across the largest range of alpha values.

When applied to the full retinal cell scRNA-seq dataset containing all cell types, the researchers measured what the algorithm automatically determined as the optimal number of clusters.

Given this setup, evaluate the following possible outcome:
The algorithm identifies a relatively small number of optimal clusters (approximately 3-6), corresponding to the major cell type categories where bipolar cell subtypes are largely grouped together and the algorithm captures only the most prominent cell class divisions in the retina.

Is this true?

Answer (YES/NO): YES